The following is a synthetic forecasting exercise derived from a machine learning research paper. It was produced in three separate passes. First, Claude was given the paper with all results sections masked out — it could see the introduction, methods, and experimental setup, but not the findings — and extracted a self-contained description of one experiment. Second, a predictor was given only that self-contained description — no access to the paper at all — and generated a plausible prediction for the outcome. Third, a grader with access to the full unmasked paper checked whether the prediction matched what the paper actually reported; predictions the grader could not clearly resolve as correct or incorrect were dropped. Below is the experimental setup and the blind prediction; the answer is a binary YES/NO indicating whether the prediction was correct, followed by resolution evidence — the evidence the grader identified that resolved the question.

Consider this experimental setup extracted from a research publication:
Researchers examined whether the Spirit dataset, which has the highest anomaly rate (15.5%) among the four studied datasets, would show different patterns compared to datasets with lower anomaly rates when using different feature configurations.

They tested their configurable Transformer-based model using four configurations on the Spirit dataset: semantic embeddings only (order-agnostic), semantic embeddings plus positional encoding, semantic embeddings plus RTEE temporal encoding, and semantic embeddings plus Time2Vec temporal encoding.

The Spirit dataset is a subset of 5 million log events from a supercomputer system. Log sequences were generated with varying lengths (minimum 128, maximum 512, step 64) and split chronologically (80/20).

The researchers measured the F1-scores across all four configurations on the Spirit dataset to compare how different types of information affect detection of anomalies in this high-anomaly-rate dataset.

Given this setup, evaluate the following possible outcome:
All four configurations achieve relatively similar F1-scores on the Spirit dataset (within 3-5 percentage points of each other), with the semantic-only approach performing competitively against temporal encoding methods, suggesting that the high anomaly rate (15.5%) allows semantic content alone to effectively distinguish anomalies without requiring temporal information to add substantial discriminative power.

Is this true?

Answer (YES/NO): NO